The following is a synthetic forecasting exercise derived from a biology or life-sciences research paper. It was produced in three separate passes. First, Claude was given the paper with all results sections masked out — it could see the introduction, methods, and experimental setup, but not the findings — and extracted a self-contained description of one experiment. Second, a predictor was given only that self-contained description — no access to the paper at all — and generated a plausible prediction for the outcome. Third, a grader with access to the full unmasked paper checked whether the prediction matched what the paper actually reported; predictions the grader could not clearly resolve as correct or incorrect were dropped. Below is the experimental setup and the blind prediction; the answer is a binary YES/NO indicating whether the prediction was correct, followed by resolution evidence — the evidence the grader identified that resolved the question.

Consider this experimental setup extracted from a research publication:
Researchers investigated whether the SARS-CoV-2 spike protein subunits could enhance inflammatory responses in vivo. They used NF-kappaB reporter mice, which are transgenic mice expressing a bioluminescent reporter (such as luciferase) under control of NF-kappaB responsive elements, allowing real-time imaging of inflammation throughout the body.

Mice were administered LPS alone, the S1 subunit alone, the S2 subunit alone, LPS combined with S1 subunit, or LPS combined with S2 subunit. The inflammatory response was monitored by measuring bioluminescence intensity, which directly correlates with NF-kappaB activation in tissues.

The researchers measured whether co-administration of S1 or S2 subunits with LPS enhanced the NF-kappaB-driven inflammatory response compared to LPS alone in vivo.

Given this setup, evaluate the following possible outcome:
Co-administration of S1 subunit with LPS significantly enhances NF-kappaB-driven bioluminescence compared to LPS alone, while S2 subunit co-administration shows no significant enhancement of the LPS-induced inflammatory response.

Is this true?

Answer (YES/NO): NO